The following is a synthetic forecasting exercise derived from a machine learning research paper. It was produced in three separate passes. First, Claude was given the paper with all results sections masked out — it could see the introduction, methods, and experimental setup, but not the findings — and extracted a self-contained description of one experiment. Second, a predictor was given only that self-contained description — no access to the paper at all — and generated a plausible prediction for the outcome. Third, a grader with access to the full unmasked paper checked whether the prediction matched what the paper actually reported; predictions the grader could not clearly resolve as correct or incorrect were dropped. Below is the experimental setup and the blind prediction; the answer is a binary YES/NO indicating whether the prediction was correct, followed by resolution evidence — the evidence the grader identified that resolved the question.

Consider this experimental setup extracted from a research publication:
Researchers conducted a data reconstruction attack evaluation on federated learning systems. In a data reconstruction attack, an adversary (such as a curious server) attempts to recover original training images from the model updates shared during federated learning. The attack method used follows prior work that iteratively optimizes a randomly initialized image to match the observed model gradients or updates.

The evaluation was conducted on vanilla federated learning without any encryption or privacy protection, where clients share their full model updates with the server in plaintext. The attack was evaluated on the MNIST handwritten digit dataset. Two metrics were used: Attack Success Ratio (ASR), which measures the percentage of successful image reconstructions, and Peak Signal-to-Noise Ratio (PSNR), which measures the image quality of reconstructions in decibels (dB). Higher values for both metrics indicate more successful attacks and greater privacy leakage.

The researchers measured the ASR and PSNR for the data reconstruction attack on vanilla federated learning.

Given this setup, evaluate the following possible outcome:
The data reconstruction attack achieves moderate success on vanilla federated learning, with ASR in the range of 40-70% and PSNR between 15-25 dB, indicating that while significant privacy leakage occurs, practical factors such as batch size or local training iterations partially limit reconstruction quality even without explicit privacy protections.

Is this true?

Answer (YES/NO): NO